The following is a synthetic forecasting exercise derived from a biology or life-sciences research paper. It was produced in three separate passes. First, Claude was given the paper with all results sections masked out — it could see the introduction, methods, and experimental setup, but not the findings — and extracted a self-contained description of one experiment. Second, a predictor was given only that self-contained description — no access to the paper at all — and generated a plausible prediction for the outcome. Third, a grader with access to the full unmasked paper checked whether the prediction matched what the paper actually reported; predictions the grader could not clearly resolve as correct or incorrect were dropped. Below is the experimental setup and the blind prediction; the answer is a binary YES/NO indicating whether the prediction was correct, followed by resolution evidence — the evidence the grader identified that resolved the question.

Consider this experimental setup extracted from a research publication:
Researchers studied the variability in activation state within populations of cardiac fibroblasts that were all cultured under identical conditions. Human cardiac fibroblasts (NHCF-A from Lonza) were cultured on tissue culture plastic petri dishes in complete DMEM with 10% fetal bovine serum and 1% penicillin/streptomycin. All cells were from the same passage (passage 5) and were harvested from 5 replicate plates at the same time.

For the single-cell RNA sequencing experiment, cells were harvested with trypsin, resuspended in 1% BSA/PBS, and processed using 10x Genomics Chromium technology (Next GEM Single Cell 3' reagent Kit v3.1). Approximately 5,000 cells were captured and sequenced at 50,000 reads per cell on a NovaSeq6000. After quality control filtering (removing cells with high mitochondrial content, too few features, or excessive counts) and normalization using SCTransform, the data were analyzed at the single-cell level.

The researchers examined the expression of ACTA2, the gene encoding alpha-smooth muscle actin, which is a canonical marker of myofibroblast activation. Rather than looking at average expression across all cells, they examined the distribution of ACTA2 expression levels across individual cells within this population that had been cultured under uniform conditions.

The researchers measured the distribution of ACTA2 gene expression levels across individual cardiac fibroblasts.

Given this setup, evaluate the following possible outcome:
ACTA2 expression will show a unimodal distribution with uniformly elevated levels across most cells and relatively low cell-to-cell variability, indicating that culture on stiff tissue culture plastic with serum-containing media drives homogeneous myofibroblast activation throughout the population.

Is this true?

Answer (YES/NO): NO